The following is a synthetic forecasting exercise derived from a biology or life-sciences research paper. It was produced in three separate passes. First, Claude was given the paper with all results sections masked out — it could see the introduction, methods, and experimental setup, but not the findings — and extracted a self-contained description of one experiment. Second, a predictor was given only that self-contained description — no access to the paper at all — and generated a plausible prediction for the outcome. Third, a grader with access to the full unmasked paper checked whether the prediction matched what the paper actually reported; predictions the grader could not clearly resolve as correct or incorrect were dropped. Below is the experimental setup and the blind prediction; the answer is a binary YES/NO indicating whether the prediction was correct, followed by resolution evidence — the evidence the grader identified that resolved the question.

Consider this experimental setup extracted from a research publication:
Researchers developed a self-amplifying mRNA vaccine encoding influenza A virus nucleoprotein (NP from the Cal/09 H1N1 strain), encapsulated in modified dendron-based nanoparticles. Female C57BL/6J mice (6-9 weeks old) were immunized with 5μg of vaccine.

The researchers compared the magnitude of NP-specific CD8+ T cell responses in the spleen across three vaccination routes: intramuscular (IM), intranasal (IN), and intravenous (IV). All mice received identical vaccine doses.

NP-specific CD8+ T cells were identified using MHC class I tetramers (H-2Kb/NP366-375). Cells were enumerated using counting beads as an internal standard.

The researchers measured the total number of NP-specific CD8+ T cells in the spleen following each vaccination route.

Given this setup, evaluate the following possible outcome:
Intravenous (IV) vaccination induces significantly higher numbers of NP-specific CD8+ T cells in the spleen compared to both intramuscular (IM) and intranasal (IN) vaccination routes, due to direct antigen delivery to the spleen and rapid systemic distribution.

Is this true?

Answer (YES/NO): NO